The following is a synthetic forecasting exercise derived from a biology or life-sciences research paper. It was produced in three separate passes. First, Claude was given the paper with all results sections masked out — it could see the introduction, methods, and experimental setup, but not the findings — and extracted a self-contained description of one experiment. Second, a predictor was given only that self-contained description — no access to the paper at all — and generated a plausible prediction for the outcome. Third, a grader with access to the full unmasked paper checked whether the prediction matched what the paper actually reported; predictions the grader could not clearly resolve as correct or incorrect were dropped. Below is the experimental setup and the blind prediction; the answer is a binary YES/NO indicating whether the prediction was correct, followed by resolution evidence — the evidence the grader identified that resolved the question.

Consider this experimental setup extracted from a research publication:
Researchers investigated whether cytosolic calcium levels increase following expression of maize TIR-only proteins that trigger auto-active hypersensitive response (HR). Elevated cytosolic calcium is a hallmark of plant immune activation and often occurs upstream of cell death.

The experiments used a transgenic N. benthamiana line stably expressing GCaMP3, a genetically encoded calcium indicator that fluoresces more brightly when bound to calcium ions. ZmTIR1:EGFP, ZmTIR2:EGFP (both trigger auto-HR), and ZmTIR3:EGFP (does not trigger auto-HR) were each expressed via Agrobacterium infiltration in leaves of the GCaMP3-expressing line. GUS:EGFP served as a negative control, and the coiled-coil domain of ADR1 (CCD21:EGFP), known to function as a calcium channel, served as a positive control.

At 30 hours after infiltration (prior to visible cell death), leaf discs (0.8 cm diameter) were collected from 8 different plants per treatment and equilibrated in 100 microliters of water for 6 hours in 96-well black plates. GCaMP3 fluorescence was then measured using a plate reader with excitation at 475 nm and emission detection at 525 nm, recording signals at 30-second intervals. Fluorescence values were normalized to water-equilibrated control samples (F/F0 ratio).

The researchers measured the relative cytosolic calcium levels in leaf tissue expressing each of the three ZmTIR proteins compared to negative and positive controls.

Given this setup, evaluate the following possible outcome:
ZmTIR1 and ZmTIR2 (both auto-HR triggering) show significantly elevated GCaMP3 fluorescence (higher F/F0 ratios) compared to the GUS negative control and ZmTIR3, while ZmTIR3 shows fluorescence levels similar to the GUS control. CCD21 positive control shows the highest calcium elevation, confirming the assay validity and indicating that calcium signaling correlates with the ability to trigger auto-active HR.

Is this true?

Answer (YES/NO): NO